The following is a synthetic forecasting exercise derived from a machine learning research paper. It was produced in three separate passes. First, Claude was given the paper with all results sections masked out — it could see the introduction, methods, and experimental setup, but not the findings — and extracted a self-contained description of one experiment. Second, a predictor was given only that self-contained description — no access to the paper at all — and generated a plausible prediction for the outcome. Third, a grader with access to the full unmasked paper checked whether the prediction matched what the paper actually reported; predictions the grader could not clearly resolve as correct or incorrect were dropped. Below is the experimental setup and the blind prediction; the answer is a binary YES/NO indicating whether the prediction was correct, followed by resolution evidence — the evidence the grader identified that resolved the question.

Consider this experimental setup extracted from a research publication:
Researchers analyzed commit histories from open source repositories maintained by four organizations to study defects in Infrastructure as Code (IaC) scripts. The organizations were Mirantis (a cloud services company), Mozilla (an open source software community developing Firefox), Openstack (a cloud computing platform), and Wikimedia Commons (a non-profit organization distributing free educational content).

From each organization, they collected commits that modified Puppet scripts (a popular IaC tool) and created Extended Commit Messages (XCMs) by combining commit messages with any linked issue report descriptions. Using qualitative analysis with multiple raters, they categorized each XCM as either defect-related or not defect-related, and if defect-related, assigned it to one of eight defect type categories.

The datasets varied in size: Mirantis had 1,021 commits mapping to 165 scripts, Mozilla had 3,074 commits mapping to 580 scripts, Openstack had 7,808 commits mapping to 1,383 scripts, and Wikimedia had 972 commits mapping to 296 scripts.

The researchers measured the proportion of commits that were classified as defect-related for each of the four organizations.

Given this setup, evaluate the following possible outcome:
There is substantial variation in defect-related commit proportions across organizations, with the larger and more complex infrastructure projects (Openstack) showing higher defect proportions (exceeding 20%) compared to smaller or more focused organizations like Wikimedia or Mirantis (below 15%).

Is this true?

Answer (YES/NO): NO